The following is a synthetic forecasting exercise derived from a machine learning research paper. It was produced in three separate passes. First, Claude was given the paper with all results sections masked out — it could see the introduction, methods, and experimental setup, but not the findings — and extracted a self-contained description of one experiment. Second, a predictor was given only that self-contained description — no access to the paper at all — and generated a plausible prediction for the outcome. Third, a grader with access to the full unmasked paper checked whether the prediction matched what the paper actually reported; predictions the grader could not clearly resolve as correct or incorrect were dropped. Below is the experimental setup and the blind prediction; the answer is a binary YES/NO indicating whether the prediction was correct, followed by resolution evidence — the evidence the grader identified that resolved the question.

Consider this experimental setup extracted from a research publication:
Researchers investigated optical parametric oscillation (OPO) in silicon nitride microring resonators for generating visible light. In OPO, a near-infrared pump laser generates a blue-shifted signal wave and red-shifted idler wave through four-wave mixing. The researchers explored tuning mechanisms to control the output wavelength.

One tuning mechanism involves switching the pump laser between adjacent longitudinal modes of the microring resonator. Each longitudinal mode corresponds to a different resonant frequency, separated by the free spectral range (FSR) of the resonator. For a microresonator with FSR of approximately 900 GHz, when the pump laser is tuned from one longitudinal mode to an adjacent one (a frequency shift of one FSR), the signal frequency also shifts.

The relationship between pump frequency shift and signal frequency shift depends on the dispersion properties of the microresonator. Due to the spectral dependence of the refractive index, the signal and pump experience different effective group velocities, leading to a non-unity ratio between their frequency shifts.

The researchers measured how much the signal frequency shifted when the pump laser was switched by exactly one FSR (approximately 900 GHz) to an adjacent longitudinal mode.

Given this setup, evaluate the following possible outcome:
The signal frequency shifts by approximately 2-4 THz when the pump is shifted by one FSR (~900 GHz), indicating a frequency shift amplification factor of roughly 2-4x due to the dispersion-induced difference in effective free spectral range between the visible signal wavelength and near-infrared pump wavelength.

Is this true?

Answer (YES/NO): NO